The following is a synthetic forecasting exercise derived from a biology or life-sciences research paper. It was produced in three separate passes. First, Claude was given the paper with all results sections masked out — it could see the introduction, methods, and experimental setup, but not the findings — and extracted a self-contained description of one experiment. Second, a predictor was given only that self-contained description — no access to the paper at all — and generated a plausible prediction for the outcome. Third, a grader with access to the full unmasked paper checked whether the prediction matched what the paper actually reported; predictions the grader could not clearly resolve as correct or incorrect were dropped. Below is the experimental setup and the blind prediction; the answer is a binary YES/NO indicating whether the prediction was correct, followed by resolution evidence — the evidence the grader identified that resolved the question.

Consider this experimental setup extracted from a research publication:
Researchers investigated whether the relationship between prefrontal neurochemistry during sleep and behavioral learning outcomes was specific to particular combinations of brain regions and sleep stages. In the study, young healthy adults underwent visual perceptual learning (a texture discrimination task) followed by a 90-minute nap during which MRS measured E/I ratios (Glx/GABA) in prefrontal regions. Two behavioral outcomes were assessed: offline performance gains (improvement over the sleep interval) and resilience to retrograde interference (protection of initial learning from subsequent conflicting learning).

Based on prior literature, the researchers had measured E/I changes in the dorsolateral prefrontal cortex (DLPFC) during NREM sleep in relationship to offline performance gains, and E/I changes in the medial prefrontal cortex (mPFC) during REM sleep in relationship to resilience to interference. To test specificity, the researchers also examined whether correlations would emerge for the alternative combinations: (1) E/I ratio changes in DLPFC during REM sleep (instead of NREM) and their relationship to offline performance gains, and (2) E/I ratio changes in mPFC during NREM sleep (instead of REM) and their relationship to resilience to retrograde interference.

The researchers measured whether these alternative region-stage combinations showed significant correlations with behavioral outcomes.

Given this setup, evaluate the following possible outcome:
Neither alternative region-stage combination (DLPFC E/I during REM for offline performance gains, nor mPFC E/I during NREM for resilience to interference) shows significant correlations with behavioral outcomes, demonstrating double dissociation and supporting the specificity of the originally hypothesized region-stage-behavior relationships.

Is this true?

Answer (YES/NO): YES